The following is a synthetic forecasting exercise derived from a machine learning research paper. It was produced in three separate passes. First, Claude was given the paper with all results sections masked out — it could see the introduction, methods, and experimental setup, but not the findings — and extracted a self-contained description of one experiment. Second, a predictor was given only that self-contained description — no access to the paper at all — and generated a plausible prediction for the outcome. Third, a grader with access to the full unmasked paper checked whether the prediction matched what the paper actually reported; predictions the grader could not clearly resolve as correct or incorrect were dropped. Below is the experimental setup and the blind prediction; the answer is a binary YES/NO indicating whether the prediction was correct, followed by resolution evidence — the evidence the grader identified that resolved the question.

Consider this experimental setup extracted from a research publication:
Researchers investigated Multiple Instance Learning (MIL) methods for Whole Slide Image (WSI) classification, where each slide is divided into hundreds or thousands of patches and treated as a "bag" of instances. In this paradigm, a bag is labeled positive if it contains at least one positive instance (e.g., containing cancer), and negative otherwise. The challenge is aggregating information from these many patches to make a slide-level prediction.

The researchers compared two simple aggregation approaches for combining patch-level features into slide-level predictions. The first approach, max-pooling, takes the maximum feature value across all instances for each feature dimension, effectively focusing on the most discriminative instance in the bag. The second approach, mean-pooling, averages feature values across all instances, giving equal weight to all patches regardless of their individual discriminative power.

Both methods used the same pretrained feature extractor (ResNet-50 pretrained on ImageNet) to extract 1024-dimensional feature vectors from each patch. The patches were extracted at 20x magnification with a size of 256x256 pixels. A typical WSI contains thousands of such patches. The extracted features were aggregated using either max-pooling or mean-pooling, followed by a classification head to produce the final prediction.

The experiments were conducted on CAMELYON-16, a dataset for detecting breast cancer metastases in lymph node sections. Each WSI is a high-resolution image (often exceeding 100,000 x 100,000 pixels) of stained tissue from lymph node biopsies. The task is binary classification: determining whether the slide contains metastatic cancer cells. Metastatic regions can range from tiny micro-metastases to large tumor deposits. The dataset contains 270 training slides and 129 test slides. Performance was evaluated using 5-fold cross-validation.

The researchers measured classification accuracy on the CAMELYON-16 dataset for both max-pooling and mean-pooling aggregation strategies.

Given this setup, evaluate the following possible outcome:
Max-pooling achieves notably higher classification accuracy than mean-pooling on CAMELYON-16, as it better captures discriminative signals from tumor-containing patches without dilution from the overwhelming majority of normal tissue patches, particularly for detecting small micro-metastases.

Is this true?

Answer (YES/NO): YES